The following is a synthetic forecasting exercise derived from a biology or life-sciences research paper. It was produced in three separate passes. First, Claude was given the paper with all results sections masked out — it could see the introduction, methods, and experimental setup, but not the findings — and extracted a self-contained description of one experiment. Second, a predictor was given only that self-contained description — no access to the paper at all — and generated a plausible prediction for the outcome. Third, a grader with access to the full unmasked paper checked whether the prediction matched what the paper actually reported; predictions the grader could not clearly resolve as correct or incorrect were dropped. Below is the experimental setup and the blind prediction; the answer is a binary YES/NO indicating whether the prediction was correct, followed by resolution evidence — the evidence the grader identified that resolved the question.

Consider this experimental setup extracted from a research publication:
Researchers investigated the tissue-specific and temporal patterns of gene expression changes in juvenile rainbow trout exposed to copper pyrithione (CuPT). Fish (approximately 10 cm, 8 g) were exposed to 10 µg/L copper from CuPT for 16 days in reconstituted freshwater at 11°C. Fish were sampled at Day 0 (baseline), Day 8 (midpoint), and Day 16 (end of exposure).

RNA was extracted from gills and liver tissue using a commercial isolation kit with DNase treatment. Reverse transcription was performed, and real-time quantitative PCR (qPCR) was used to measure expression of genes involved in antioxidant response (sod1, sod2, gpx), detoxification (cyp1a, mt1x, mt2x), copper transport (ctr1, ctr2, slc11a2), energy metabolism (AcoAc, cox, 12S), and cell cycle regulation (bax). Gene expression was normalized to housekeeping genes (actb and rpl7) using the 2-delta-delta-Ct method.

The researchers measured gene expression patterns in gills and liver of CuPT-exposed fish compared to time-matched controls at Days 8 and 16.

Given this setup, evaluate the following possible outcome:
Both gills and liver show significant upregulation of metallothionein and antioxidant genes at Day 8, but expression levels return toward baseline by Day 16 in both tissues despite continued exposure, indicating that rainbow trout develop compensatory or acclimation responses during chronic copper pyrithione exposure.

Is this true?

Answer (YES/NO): NO